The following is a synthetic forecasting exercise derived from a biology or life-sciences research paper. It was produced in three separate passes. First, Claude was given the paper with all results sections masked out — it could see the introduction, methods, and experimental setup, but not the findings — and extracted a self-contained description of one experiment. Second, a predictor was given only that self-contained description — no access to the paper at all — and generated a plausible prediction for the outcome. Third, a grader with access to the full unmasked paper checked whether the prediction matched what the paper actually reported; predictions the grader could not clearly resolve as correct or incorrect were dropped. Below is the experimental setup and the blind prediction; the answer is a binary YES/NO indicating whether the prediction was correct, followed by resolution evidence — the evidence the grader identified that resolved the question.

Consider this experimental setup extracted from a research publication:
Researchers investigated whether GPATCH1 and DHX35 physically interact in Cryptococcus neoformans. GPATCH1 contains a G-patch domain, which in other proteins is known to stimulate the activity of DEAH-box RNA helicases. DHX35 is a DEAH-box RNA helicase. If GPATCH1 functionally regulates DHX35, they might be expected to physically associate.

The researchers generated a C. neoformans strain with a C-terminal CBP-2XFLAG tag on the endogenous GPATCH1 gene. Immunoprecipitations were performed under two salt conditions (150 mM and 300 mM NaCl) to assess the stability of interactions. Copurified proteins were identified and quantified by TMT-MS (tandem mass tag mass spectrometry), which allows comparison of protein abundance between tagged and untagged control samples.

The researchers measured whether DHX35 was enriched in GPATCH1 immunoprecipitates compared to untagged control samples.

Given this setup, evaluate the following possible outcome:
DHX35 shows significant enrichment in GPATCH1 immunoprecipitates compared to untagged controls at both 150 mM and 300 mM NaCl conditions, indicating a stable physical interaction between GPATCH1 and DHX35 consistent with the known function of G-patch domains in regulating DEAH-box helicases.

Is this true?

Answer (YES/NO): YES